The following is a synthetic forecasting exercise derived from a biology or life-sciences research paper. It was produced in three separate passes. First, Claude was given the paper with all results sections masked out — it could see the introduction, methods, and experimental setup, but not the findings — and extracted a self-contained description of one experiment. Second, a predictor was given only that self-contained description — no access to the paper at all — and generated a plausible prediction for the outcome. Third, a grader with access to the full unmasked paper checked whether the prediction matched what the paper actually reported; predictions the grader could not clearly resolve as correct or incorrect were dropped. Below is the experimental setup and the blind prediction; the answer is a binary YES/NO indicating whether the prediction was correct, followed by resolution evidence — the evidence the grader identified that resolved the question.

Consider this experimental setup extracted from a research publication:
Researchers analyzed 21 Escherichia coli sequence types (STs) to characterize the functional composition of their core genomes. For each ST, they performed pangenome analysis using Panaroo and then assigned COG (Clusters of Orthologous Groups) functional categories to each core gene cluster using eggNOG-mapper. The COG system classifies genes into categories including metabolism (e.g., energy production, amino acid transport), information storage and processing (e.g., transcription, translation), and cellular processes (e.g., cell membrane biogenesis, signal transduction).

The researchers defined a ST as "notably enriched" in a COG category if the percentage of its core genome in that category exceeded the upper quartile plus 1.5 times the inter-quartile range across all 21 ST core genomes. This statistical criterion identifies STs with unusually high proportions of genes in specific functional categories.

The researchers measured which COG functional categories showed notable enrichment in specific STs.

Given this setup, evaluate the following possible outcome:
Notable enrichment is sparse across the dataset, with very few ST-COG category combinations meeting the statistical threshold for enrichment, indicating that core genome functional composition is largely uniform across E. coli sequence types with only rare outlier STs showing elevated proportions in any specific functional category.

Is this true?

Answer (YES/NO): NO